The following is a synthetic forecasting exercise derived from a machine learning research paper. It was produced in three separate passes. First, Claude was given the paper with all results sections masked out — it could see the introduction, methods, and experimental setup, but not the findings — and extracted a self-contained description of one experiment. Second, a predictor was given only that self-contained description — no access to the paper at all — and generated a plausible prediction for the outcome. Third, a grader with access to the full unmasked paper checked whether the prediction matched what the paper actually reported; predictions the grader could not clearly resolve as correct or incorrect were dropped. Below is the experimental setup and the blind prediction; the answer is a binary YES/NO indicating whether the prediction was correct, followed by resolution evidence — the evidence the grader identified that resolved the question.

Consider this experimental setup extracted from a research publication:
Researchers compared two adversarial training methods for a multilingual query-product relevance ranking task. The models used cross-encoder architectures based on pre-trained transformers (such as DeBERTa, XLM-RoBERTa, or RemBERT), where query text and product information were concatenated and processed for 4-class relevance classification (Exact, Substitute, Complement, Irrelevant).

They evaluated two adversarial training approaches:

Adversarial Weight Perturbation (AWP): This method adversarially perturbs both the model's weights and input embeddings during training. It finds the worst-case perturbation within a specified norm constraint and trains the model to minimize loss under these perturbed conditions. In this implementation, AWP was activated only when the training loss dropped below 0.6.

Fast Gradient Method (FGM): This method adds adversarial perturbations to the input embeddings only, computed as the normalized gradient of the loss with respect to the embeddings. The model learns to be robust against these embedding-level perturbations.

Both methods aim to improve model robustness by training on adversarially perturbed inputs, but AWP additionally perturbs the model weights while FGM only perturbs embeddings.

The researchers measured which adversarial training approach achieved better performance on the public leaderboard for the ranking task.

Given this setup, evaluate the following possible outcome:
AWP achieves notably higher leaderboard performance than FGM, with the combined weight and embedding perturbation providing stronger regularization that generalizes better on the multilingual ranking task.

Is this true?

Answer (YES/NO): NO